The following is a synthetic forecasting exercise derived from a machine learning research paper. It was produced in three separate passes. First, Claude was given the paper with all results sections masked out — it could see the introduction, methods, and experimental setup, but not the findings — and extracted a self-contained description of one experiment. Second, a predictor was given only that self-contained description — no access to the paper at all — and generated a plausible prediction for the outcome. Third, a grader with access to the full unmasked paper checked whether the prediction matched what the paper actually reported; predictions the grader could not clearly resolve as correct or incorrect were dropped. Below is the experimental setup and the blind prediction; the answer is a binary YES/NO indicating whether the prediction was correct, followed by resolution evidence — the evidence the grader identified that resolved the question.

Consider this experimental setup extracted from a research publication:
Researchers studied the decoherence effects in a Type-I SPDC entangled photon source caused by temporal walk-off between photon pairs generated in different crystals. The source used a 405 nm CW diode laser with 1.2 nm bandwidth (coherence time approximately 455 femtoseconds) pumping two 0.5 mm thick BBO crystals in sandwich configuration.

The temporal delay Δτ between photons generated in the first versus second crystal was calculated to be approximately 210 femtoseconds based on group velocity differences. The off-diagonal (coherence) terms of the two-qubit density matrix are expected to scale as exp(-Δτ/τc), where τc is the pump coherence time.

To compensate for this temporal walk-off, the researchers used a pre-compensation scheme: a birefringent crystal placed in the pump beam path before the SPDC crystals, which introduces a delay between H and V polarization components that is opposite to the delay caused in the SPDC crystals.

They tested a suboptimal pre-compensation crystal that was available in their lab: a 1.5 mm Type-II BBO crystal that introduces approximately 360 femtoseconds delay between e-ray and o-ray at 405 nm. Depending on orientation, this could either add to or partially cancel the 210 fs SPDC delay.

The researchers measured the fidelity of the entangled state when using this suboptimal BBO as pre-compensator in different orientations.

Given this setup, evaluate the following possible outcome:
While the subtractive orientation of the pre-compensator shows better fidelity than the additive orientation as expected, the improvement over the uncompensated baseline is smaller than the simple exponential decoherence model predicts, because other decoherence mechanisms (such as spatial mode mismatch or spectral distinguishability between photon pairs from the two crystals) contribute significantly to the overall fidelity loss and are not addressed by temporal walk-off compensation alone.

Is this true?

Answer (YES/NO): NO